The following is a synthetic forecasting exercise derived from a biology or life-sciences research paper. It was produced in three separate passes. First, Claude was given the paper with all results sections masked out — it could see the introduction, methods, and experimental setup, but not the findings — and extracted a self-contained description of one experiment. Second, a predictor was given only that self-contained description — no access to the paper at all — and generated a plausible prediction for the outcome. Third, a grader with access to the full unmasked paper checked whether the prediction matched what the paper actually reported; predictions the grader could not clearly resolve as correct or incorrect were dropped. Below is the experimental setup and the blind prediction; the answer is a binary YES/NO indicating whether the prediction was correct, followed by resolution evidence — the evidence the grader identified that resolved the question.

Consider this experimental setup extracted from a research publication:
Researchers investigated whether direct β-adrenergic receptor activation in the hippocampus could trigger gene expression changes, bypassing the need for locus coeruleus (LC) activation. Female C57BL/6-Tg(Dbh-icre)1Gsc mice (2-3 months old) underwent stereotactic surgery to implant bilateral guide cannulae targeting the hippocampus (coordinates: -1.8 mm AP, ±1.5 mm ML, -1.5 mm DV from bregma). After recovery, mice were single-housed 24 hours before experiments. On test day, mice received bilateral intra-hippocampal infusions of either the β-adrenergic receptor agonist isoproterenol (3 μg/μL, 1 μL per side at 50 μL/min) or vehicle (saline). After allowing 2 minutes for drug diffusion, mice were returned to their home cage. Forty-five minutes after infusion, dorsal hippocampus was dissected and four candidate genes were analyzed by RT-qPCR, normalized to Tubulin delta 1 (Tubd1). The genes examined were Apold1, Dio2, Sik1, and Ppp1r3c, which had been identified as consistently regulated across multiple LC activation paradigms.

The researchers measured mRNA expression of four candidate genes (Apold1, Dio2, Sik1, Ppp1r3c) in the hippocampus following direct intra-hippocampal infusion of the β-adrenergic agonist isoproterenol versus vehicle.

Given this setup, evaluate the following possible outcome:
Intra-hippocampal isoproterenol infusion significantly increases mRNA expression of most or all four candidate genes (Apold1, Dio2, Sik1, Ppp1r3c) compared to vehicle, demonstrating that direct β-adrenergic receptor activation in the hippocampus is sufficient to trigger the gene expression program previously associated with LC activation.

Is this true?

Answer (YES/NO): YES